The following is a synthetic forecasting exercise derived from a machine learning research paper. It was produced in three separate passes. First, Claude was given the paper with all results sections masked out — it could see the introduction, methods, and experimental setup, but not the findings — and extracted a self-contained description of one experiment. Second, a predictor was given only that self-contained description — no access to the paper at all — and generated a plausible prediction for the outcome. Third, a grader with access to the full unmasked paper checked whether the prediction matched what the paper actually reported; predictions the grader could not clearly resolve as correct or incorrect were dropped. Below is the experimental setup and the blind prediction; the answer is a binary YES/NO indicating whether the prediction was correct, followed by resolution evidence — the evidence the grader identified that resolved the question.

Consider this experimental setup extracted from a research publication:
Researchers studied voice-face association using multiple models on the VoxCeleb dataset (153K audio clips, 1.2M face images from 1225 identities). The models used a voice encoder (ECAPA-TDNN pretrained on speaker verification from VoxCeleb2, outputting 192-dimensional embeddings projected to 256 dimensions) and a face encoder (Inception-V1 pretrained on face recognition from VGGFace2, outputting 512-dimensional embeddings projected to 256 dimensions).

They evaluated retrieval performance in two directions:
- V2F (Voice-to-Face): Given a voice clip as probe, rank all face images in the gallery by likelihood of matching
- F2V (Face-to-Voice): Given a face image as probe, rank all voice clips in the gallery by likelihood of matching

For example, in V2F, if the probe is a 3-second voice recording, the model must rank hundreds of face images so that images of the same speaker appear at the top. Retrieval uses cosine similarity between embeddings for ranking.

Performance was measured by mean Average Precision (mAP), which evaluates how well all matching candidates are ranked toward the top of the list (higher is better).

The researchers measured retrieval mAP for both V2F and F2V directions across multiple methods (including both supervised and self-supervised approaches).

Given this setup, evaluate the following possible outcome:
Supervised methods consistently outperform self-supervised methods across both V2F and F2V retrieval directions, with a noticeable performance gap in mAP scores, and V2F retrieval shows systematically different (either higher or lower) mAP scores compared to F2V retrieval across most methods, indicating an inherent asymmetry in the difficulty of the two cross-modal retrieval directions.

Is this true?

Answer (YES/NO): NO